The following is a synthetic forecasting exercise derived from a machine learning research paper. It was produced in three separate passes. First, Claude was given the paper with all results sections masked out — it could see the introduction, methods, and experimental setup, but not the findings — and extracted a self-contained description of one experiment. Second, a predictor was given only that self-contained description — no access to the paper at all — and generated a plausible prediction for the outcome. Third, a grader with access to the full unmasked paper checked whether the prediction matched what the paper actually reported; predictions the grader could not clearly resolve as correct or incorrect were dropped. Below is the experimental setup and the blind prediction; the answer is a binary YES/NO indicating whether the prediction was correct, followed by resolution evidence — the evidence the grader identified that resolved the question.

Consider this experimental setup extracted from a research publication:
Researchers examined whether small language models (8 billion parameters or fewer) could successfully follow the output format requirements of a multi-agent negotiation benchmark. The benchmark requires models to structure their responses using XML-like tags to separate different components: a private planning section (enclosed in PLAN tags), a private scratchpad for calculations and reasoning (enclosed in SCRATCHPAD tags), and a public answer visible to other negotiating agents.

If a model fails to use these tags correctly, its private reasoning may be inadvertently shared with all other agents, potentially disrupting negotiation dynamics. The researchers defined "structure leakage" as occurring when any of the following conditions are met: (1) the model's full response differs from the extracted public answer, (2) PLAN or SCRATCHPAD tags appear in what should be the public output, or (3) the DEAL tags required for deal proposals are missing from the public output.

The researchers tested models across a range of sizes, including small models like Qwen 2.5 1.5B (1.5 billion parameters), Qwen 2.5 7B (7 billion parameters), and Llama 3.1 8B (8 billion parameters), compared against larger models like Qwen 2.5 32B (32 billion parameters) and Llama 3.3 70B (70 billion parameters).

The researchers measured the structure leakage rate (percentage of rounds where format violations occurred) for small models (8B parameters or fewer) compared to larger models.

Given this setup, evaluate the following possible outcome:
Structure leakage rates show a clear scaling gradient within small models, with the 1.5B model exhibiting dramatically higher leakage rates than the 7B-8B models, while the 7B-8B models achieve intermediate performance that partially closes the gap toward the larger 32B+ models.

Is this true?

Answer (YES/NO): NO